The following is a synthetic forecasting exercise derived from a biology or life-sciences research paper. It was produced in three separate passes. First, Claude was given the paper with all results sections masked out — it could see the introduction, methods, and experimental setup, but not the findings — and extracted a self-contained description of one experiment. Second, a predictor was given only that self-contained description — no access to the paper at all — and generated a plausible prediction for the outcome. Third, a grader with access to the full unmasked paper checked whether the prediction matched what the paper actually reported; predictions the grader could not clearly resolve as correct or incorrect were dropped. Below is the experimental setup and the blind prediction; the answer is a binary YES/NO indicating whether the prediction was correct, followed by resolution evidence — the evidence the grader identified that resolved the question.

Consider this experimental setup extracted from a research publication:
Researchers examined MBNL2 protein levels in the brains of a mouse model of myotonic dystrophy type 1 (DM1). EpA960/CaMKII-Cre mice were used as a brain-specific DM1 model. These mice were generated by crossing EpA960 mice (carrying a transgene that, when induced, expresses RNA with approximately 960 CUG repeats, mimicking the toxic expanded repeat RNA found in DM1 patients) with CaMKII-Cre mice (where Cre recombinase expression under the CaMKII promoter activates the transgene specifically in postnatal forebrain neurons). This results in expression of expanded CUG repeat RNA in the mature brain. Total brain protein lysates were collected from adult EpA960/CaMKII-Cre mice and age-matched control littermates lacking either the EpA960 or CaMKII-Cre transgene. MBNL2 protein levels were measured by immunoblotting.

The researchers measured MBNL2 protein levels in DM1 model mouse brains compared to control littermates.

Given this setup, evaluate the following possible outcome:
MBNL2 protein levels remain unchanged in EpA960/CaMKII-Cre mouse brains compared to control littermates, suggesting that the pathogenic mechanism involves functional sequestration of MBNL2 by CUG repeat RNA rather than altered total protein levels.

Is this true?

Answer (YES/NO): NO